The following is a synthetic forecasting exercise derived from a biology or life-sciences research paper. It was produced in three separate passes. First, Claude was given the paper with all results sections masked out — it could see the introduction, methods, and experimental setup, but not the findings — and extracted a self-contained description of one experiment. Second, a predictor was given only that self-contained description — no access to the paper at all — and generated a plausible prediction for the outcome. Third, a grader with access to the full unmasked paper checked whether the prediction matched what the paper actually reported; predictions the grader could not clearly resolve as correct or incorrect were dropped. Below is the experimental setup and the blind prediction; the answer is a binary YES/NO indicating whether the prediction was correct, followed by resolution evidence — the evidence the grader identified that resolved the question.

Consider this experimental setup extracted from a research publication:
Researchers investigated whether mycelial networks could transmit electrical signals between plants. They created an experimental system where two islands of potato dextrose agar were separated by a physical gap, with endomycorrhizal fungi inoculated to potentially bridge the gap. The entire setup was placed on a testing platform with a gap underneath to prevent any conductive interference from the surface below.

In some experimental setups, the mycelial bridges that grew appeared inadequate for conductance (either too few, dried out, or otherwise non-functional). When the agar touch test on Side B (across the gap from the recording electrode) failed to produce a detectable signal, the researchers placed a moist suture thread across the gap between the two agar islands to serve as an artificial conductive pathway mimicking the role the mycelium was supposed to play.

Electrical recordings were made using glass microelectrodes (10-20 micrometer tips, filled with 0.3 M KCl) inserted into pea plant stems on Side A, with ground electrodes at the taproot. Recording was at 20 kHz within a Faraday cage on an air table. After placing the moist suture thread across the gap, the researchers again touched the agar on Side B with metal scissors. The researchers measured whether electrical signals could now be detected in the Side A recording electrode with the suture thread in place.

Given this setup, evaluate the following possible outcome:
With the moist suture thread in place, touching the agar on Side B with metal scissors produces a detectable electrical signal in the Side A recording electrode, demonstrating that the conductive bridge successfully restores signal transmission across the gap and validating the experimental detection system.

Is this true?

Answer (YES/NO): YES